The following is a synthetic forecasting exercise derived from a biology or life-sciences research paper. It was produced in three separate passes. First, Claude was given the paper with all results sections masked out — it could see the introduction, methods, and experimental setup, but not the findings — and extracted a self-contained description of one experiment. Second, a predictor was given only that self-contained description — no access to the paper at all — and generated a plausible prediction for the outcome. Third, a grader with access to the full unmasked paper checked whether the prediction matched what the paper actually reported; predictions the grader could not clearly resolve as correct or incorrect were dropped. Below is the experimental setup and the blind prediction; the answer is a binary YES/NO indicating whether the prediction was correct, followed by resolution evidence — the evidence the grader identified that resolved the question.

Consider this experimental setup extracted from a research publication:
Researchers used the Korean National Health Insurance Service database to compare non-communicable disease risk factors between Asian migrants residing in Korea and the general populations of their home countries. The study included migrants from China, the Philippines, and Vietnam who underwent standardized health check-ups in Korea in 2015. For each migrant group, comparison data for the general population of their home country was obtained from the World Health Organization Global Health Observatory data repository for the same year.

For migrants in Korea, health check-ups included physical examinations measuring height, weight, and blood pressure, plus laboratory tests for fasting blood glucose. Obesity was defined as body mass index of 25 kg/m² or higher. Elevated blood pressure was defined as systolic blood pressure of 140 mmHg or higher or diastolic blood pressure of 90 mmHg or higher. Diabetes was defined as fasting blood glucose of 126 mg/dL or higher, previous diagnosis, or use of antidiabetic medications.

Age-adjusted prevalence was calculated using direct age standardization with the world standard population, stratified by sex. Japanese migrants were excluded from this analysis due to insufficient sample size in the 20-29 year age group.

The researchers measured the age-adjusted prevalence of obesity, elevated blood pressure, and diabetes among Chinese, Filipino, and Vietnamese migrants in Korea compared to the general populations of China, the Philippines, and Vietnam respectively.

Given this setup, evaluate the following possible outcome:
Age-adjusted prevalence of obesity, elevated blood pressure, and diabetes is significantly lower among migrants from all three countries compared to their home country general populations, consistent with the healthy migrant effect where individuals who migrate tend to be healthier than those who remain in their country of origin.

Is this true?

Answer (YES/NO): NO